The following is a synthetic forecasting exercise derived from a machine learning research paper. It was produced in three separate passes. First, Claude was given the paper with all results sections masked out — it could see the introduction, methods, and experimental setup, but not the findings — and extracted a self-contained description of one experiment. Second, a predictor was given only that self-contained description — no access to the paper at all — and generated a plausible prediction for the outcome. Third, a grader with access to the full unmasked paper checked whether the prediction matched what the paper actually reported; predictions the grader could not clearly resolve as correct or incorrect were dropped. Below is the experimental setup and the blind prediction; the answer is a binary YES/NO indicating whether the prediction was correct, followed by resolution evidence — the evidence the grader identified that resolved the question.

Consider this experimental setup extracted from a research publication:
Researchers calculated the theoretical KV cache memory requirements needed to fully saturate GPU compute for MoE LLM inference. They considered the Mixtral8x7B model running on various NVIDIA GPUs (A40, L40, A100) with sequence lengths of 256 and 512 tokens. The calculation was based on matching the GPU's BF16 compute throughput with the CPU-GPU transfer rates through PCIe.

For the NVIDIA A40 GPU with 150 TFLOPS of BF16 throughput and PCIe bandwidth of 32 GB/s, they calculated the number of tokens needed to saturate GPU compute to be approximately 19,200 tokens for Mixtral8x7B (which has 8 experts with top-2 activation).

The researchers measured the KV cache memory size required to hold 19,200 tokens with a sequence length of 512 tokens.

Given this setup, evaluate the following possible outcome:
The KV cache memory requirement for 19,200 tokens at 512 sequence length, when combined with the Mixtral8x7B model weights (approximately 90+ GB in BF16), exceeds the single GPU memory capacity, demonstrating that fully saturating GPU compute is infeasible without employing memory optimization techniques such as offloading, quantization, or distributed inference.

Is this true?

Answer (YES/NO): YES